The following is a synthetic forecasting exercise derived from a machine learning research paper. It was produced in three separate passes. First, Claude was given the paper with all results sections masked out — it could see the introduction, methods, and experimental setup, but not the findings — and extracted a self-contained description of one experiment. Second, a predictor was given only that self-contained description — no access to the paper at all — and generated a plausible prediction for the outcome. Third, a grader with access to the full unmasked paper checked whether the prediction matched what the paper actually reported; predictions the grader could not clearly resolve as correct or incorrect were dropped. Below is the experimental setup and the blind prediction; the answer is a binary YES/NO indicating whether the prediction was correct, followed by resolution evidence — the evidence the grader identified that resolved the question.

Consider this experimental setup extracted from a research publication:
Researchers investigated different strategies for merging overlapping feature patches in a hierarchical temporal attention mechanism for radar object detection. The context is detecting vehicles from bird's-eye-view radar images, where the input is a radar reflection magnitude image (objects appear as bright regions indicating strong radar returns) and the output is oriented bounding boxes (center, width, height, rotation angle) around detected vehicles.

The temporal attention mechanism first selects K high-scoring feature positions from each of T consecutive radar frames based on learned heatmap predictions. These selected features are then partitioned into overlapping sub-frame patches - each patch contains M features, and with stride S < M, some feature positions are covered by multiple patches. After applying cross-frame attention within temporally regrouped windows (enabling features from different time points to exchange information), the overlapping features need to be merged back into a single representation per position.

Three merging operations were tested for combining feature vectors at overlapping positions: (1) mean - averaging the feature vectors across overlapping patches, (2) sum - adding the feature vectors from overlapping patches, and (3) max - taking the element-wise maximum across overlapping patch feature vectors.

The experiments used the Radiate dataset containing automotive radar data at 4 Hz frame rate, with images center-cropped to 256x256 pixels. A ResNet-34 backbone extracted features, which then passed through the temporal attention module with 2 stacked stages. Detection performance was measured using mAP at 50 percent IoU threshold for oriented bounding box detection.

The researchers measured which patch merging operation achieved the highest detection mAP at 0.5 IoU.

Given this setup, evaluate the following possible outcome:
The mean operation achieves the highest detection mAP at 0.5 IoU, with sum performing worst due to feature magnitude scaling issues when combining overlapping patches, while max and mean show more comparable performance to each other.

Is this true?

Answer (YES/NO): NO